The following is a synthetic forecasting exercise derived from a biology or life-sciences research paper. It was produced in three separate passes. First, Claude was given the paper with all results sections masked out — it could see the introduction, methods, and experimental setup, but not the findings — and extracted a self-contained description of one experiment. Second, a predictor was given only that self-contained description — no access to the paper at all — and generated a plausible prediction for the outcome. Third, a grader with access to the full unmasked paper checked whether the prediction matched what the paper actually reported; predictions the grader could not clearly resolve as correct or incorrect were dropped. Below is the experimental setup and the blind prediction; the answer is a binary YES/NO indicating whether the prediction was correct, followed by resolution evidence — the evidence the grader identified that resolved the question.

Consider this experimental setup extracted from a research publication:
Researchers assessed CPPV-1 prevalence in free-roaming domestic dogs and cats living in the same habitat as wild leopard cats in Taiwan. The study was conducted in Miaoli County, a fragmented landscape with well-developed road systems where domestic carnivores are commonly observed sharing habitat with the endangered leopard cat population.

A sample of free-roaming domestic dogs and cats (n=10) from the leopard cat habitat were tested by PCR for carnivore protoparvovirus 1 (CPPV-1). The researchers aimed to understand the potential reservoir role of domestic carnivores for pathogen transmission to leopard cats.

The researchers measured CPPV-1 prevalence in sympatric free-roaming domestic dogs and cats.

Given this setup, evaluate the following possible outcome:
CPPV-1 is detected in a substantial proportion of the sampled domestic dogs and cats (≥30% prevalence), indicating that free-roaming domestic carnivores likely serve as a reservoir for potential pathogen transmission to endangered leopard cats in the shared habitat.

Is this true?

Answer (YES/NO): YES